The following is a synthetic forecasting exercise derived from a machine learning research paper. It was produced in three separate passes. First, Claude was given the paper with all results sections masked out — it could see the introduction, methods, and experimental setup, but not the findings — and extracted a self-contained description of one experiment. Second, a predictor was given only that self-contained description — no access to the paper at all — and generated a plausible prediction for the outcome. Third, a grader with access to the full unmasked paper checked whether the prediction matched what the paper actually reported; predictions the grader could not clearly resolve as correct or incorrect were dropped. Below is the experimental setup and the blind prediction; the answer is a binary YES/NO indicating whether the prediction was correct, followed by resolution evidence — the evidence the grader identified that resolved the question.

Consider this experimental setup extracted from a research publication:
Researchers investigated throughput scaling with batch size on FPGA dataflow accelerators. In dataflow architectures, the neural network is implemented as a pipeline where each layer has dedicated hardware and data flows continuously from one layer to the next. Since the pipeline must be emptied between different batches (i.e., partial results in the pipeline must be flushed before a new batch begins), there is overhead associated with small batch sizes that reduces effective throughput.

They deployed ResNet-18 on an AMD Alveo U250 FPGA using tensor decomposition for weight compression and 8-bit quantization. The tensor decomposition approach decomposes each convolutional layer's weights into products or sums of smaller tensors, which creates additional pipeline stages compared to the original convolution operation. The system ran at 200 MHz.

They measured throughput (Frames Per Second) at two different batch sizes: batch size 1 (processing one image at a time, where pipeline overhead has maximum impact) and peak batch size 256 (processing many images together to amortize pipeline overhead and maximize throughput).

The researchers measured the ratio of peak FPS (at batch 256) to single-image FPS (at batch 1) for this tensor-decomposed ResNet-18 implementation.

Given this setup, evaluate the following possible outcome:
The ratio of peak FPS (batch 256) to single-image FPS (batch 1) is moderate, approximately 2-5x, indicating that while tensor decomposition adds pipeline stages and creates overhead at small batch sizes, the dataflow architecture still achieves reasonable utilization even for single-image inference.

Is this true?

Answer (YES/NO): NO